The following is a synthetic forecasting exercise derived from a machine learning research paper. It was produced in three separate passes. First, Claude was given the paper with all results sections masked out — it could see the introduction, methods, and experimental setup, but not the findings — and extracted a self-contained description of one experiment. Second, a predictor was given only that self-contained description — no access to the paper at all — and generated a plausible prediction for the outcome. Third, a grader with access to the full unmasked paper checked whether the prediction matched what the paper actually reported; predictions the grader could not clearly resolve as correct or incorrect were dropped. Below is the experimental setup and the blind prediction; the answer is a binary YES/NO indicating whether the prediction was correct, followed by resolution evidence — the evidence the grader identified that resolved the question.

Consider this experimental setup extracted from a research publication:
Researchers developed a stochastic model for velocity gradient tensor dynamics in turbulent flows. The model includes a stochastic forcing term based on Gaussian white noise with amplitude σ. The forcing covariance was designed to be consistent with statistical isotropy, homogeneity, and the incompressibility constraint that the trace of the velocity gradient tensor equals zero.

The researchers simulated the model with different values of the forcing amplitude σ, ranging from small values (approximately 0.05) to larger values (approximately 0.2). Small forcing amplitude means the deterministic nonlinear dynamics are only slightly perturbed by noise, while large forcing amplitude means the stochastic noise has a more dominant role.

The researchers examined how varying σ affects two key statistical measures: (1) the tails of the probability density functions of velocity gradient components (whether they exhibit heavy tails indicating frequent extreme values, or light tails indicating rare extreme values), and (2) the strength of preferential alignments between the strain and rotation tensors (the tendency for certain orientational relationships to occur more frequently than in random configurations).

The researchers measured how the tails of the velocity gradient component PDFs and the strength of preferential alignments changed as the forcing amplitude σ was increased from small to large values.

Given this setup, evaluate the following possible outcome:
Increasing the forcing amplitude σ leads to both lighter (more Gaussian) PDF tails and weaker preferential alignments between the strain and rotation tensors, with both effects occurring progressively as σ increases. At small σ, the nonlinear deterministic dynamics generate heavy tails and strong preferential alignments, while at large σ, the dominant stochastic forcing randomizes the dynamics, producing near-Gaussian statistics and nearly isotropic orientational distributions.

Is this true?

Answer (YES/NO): YES